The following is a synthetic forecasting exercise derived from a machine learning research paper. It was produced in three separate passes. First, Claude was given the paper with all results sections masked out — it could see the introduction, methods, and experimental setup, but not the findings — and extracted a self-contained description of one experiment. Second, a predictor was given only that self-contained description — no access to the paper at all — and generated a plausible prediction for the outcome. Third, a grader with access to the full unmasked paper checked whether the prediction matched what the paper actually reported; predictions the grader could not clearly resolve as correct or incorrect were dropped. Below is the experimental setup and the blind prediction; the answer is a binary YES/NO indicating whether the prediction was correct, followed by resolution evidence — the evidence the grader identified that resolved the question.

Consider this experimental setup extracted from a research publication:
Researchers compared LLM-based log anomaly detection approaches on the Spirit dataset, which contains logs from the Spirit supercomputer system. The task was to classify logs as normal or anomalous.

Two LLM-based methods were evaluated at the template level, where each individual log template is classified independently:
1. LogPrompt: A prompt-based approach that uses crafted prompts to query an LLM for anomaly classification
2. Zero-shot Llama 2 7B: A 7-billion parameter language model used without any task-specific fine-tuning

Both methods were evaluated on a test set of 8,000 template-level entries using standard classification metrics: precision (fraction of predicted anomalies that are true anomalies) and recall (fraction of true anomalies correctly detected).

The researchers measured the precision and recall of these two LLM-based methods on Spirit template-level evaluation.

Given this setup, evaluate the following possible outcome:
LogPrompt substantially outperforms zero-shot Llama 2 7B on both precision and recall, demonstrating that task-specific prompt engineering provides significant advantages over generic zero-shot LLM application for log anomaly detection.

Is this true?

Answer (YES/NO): NO